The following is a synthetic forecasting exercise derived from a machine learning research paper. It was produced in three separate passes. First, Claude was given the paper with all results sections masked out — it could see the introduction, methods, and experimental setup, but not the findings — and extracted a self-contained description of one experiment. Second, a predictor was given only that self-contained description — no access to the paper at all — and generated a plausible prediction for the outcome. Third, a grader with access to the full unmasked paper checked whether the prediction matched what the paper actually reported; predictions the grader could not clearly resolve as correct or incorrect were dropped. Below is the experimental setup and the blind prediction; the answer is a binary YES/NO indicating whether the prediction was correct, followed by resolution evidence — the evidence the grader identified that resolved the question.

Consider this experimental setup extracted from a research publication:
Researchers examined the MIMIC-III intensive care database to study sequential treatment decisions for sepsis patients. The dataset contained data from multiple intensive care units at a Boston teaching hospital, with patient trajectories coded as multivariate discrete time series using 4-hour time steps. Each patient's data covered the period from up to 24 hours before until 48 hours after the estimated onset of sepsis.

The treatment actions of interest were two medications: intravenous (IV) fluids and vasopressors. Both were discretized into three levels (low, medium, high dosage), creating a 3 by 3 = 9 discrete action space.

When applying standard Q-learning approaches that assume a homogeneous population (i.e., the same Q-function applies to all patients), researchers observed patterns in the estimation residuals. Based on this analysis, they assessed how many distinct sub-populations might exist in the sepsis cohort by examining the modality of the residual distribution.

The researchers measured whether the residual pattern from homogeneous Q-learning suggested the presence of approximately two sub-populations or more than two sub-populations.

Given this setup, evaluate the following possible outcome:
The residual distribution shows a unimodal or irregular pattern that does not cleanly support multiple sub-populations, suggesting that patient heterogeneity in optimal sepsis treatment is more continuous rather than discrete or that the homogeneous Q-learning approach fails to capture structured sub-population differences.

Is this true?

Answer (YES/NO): NO